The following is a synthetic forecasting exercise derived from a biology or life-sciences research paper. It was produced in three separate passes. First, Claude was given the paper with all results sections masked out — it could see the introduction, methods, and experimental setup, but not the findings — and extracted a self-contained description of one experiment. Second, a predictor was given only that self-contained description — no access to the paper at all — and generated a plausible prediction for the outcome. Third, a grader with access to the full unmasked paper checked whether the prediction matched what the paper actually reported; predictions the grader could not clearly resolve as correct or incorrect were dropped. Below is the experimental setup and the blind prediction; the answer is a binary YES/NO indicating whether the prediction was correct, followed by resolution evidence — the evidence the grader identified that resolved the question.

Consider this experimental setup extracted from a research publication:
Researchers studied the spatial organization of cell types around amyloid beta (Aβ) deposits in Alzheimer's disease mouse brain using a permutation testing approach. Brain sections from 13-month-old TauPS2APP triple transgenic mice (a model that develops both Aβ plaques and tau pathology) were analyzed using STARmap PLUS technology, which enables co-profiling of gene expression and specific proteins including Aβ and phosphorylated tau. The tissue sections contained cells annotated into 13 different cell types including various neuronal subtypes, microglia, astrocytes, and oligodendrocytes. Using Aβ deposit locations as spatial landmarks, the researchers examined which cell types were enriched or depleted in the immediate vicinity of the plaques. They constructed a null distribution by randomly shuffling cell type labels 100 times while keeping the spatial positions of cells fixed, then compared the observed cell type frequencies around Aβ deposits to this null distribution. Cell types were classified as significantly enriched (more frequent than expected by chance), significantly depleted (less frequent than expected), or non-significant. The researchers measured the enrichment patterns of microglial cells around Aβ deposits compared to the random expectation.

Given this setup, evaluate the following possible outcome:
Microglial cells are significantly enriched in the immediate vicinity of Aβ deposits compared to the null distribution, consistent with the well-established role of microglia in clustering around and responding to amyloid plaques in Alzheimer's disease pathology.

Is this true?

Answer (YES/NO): YES